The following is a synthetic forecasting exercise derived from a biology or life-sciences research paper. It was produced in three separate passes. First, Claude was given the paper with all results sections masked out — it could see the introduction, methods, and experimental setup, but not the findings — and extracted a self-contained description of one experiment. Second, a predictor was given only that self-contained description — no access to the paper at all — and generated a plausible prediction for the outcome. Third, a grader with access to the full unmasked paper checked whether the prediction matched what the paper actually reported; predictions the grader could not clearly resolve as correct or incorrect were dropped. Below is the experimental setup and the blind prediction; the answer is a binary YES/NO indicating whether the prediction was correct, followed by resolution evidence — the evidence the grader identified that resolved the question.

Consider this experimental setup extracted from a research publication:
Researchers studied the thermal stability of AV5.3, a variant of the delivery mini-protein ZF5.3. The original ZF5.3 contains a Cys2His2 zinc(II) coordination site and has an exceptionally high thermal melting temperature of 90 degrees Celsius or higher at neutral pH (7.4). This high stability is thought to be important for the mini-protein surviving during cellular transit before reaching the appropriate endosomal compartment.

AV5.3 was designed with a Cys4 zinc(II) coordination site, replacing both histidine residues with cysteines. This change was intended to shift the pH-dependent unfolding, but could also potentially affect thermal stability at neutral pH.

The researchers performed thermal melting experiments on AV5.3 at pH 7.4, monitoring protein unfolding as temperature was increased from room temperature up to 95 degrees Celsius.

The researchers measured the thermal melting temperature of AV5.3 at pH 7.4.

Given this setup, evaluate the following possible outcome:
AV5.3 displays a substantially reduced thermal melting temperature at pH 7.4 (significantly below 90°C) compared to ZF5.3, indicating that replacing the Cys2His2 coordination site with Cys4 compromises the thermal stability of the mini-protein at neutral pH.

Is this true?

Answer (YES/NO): NO